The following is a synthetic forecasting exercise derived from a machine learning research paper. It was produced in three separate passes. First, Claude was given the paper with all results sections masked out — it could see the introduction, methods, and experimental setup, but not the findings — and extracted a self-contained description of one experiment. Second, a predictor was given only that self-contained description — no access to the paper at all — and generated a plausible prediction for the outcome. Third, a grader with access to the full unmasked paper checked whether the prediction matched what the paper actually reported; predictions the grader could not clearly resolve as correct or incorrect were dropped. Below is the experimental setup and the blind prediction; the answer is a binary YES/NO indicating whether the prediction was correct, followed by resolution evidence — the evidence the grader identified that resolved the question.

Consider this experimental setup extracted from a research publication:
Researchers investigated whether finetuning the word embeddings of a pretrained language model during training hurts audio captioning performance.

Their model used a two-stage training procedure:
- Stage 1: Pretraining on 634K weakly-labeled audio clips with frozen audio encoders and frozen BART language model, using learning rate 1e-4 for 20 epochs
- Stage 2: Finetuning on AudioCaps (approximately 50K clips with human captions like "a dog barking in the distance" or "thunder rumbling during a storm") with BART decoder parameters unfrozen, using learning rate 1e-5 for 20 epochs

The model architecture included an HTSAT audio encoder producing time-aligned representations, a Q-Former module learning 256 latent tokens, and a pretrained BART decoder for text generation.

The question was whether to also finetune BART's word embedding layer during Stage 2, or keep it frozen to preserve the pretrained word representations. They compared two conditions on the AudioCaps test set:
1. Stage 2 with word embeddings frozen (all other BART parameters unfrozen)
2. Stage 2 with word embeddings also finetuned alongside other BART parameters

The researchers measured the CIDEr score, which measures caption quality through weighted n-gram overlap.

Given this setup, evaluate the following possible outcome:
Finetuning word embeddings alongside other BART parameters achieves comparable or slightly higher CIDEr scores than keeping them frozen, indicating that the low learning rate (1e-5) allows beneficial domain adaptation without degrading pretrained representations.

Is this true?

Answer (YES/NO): NO